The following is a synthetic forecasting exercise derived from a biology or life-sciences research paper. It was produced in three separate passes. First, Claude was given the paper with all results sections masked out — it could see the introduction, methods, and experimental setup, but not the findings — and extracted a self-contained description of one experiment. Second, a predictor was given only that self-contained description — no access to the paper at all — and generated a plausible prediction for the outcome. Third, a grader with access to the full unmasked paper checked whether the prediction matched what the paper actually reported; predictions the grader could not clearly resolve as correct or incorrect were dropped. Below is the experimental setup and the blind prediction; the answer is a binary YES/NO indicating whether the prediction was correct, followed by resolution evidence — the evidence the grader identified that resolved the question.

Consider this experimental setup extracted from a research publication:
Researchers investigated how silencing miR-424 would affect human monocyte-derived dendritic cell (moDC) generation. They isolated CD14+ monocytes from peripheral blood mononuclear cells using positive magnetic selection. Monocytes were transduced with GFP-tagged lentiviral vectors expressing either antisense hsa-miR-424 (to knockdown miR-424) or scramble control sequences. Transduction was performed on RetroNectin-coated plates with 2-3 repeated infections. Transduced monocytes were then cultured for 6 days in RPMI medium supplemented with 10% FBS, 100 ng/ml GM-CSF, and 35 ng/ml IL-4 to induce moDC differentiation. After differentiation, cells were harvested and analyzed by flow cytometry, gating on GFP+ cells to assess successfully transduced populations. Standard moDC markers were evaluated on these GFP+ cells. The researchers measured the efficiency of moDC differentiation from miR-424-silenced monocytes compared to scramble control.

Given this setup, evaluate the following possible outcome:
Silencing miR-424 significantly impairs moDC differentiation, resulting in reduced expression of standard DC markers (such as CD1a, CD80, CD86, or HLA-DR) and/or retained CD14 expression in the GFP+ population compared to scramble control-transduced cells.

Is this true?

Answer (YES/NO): YES